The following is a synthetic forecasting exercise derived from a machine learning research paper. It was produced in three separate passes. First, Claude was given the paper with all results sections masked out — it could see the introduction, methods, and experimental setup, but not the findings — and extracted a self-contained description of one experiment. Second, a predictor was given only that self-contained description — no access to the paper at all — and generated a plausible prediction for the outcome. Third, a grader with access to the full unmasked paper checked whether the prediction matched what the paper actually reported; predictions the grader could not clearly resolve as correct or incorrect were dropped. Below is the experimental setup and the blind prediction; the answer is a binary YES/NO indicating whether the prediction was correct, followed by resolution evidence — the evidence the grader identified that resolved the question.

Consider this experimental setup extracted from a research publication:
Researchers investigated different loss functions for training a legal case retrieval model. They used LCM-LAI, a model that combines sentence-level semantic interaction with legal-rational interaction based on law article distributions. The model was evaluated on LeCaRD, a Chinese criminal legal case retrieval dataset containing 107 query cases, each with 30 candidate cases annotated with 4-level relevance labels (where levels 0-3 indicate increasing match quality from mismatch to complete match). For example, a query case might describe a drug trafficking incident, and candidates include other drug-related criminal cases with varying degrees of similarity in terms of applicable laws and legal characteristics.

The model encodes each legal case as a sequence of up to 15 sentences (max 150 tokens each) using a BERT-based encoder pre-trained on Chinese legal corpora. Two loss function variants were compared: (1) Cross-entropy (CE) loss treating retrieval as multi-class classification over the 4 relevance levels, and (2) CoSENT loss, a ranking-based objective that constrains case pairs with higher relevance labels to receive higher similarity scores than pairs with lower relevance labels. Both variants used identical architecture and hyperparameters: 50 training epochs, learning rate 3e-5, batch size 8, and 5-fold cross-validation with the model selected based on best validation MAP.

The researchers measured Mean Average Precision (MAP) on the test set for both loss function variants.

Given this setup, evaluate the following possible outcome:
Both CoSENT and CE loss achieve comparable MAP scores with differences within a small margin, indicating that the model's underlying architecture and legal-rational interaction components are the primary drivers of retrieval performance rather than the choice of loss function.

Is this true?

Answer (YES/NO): NO